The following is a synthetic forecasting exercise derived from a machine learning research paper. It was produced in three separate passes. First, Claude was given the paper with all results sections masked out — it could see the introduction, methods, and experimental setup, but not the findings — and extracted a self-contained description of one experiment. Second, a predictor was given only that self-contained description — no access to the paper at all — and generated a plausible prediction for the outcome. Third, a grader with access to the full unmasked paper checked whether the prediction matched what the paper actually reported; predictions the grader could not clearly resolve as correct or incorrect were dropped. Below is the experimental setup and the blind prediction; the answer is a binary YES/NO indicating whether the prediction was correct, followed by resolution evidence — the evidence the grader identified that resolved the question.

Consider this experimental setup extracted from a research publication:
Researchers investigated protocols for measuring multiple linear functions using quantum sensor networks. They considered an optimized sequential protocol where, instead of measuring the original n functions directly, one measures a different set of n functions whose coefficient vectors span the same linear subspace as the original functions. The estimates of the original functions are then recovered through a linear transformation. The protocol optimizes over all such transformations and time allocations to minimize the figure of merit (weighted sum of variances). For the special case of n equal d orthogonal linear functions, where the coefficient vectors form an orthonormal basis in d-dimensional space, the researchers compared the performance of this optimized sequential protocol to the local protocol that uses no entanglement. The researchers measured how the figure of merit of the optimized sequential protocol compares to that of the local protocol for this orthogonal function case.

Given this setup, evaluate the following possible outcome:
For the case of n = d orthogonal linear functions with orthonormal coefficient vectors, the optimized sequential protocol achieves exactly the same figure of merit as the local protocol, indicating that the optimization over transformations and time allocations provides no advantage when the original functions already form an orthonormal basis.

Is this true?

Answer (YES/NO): YES